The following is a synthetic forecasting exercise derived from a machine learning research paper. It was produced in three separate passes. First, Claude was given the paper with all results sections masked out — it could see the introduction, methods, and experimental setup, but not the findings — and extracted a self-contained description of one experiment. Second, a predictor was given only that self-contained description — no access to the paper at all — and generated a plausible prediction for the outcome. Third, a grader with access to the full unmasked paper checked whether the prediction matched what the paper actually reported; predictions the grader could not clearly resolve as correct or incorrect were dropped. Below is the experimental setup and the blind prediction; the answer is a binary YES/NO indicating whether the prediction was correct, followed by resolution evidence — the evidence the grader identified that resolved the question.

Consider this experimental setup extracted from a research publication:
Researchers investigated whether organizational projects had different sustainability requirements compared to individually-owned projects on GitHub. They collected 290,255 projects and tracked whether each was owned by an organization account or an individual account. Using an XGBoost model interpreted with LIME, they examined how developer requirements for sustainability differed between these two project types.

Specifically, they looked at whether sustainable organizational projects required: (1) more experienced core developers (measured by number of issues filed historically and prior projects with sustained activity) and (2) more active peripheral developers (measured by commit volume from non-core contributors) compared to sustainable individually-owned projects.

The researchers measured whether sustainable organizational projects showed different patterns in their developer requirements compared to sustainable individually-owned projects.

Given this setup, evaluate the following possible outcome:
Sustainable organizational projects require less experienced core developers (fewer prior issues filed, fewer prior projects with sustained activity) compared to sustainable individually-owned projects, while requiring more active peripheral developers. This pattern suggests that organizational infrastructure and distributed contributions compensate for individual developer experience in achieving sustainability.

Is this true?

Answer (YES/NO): NO